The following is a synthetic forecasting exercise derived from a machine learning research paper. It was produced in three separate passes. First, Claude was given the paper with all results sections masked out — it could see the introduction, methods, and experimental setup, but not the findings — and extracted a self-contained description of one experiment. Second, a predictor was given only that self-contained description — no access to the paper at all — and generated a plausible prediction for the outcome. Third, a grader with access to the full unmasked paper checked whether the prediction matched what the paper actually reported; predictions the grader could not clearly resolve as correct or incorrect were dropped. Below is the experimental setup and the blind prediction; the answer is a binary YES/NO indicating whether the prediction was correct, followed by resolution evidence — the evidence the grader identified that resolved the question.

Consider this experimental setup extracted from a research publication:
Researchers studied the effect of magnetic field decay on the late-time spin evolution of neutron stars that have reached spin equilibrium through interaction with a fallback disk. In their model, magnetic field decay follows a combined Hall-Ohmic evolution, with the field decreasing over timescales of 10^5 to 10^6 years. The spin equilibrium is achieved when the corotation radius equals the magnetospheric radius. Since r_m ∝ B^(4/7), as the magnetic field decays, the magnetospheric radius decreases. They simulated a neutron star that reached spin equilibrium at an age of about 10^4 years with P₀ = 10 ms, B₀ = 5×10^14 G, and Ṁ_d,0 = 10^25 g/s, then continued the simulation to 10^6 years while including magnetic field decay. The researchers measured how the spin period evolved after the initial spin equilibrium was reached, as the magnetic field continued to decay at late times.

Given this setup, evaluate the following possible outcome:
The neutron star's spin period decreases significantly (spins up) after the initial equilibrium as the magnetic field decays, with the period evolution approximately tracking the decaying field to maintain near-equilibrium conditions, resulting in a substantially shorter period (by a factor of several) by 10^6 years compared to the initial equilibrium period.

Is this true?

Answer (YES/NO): NO